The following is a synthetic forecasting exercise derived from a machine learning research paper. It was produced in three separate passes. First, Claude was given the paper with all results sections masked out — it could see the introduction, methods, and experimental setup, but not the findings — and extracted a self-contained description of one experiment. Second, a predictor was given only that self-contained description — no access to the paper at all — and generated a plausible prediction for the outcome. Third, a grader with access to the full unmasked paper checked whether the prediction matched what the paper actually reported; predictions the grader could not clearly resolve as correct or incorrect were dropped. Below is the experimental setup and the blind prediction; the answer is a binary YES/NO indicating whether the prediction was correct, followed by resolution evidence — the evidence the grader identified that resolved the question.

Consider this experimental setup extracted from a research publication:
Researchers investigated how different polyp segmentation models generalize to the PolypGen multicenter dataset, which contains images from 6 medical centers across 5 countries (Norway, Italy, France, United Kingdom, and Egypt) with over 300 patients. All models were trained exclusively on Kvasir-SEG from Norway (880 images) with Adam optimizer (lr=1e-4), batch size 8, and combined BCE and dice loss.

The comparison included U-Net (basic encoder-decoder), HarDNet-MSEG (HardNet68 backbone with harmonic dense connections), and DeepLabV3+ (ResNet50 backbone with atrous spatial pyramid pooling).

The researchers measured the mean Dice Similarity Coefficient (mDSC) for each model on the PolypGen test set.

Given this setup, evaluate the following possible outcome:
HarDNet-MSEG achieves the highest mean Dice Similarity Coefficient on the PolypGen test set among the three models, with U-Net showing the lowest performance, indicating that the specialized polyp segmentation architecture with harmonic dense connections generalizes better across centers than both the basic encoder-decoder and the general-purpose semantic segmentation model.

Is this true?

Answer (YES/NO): NO